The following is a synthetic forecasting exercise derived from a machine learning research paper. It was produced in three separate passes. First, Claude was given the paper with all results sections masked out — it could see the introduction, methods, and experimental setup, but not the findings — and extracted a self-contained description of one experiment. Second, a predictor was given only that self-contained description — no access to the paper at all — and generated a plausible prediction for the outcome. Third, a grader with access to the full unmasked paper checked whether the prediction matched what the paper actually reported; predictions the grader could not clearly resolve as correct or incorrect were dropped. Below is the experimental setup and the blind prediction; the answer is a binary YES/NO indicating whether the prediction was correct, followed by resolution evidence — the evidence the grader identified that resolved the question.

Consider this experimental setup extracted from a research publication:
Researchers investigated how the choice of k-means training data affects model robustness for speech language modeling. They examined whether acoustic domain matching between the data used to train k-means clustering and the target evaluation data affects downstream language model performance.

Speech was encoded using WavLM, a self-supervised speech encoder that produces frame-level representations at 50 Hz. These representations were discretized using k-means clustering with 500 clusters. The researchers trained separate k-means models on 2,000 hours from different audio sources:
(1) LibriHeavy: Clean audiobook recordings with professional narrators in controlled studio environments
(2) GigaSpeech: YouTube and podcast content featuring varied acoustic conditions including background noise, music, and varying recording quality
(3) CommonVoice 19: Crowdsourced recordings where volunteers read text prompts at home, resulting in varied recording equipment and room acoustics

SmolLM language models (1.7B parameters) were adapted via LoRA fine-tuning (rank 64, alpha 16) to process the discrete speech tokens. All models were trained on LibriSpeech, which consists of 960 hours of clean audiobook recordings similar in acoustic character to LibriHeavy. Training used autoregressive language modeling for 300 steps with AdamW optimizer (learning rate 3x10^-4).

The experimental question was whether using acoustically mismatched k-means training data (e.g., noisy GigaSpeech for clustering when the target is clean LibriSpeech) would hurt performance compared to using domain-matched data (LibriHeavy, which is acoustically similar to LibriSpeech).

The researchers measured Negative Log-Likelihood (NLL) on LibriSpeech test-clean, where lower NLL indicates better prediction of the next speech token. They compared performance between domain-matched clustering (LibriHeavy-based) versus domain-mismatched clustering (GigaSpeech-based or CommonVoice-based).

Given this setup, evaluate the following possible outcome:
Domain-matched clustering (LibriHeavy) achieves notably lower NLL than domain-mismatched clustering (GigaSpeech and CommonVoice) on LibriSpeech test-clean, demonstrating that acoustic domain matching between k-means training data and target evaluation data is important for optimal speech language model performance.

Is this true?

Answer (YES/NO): YES